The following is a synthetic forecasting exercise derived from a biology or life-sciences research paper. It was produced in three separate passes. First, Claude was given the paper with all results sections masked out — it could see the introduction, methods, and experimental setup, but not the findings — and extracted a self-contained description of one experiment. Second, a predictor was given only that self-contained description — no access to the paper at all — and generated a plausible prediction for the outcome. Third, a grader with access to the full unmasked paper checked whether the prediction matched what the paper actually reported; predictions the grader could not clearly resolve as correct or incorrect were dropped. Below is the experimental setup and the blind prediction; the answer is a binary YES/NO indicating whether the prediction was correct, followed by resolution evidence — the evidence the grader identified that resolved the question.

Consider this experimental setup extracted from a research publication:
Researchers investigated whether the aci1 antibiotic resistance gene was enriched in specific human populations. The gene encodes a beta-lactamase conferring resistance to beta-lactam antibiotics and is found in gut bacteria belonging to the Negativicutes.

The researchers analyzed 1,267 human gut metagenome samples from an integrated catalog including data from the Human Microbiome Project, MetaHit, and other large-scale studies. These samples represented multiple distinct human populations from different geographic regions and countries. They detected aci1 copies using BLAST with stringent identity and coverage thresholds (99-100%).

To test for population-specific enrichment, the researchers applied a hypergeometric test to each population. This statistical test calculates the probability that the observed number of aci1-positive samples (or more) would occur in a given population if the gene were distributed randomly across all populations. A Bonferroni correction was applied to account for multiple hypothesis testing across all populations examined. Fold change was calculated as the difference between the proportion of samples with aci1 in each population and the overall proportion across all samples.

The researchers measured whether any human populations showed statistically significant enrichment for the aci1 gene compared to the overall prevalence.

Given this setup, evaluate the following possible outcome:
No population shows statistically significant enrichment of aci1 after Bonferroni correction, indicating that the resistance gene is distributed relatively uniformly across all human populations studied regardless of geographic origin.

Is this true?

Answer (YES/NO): YES